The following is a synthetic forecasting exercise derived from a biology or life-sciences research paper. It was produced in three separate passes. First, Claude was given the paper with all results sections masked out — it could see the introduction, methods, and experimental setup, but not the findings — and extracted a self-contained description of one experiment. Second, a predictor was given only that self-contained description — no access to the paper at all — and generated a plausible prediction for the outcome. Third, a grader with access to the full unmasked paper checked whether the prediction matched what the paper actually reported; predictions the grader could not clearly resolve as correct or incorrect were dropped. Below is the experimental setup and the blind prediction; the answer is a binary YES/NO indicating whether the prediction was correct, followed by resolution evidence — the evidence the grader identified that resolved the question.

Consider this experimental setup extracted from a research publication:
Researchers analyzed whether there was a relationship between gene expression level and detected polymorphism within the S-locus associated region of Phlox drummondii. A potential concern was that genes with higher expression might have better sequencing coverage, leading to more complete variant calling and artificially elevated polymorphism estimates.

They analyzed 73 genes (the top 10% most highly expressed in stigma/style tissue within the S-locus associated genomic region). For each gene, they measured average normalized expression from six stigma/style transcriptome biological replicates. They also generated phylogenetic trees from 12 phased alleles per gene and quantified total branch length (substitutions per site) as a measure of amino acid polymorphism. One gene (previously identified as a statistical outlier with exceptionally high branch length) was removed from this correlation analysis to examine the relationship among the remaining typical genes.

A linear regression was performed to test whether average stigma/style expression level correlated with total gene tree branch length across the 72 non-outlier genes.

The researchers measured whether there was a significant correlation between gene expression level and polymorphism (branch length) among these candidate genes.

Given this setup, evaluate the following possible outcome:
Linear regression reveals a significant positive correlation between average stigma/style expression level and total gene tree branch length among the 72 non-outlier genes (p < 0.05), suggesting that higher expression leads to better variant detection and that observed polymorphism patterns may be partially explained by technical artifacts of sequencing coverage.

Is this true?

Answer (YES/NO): NO